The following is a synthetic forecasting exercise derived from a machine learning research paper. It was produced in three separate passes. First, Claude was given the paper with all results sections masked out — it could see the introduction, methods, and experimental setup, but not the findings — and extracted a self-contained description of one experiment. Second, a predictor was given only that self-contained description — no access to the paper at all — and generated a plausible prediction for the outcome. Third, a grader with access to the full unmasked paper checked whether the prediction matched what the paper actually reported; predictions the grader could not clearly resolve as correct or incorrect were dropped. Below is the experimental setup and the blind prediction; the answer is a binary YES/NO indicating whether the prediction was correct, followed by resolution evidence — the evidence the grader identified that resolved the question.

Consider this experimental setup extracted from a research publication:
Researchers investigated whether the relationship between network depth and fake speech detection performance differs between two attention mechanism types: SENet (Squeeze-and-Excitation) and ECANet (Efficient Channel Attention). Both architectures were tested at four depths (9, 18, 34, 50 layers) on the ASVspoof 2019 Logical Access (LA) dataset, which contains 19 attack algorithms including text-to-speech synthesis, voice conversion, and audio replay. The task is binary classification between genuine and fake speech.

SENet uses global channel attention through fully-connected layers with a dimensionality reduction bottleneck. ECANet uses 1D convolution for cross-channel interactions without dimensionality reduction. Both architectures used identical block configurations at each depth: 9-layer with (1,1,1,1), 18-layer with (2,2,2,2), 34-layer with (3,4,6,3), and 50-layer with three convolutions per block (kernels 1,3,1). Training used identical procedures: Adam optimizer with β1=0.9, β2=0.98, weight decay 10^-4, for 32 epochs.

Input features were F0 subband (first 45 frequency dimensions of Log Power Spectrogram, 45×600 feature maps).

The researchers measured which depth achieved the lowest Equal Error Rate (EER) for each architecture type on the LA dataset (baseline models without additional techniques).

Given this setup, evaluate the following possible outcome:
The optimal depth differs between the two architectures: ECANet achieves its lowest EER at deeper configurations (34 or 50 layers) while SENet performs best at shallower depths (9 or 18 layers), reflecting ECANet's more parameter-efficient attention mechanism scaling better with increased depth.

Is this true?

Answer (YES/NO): NO